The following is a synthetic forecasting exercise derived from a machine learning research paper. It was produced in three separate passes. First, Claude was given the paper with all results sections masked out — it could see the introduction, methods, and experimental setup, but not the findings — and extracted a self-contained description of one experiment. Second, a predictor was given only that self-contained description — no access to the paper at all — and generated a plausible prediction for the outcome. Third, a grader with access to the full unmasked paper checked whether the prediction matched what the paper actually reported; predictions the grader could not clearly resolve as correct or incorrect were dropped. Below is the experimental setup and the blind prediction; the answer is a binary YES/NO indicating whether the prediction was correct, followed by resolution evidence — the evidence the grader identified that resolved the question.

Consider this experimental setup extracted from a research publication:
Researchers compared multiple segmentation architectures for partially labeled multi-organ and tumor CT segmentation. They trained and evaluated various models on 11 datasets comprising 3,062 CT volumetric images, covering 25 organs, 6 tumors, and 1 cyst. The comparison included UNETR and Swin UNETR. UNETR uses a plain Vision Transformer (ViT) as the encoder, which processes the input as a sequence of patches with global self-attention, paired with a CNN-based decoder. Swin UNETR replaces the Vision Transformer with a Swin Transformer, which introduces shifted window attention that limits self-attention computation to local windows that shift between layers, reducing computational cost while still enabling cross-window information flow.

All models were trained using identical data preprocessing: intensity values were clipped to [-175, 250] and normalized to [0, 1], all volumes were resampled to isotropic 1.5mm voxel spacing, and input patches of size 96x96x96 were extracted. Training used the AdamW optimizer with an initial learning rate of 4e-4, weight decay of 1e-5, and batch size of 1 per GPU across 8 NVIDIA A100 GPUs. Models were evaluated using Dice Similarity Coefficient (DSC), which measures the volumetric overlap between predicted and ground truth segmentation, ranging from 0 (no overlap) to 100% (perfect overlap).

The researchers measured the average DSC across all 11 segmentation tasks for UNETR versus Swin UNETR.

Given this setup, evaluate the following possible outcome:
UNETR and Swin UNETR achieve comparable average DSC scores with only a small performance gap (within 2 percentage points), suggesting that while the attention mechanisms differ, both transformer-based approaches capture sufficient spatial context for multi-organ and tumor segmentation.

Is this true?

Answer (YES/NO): NO